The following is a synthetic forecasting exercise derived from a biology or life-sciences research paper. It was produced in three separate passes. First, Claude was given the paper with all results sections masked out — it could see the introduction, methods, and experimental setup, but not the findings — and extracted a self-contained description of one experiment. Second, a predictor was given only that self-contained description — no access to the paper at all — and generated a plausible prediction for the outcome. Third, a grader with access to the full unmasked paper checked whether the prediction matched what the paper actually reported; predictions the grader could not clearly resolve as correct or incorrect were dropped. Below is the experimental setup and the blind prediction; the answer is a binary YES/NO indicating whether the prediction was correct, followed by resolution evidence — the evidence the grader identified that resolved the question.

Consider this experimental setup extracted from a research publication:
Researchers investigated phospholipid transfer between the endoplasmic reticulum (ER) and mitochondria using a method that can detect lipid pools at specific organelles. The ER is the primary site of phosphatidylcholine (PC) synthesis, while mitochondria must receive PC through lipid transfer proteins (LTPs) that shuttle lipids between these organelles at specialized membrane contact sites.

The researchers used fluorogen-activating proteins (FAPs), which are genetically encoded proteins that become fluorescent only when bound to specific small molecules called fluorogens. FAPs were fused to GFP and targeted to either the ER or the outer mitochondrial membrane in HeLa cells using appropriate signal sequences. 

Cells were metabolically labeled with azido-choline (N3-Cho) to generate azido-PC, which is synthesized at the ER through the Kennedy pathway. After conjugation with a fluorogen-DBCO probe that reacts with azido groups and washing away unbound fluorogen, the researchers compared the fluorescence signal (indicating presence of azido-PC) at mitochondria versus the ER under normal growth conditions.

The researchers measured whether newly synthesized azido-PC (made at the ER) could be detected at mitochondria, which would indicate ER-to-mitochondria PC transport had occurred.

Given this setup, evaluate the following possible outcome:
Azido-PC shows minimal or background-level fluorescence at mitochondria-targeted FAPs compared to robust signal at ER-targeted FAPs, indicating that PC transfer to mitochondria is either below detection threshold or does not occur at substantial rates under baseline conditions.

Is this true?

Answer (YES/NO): NO